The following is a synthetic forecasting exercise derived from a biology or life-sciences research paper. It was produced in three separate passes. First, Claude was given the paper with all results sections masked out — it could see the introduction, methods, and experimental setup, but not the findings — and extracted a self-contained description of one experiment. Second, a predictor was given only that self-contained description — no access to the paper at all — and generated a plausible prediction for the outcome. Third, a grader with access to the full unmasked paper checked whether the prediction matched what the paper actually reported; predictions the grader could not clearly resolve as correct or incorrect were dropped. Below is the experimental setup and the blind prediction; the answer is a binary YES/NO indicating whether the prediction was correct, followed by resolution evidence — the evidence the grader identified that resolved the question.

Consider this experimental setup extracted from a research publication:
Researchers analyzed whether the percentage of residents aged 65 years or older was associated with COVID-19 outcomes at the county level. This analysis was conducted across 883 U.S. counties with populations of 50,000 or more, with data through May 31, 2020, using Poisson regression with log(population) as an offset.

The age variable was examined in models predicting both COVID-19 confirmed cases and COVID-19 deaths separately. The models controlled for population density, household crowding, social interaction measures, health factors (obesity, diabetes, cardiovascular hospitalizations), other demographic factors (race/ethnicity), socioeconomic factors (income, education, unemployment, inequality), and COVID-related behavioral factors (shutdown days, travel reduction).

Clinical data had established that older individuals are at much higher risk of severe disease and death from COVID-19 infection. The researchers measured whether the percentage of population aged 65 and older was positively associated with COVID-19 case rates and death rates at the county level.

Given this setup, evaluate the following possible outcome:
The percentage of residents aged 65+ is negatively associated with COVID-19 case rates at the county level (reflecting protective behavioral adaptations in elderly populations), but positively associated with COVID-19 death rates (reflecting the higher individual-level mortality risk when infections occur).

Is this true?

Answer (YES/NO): NO